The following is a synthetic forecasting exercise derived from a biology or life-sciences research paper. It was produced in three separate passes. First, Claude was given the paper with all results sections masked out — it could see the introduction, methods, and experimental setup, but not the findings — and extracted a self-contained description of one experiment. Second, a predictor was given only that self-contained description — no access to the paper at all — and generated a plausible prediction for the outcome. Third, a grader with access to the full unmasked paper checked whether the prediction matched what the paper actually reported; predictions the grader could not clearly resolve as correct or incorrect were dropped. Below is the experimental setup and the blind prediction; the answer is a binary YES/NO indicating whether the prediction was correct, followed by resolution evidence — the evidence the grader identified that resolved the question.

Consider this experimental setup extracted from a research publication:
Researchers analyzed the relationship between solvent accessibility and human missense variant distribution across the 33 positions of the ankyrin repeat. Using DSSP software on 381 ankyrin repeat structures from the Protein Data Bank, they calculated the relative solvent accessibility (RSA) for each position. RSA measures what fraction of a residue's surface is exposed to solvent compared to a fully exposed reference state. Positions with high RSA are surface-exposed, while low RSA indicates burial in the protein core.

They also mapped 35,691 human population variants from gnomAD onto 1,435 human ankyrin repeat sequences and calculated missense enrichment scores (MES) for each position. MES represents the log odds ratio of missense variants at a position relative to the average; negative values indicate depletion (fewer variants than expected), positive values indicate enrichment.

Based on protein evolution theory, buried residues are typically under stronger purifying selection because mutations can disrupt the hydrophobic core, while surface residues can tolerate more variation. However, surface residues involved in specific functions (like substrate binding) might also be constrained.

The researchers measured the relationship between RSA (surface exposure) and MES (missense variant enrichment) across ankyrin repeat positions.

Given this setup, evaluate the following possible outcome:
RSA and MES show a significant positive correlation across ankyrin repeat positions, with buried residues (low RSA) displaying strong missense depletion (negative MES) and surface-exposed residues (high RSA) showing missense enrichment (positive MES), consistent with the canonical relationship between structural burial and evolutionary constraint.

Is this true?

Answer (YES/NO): NO